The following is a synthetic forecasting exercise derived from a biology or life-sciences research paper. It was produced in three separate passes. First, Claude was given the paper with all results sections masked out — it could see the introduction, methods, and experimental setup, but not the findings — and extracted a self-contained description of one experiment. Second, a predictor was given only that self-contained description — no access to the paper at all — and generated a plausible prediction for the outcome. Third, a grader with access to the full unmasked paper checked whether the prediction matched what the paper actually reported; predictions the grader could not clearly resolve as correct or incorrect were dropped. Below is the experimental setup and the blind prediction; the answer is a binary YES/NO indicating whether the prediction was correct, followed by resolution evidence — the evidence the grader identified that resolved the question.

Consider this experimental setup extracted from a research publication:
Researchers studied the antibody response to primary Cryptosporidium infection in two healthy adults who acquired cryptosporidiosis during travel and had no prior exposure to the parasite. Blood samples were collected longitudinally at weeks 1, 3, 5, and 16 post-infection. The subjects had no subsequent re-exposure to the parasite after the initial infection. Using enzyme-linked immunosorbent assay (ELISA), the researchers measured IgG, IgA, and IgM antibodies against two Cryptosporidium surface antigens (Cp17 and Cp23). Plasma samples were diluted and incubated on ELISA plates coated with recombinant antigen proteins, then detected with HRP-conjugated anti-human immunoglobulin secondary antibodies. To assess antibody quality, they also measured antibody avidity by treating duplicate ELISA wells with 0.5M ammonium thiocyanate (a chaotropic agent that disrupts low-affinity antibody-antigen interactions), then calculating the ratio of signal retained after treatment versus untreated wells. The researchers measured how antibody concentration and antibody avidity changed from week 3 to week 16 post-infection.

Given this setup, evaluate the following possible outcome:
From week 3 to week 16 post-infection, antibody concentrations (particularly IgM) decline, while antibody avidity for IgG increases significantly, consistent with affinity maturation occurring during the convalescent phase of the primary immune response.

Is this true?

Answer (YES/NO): YES